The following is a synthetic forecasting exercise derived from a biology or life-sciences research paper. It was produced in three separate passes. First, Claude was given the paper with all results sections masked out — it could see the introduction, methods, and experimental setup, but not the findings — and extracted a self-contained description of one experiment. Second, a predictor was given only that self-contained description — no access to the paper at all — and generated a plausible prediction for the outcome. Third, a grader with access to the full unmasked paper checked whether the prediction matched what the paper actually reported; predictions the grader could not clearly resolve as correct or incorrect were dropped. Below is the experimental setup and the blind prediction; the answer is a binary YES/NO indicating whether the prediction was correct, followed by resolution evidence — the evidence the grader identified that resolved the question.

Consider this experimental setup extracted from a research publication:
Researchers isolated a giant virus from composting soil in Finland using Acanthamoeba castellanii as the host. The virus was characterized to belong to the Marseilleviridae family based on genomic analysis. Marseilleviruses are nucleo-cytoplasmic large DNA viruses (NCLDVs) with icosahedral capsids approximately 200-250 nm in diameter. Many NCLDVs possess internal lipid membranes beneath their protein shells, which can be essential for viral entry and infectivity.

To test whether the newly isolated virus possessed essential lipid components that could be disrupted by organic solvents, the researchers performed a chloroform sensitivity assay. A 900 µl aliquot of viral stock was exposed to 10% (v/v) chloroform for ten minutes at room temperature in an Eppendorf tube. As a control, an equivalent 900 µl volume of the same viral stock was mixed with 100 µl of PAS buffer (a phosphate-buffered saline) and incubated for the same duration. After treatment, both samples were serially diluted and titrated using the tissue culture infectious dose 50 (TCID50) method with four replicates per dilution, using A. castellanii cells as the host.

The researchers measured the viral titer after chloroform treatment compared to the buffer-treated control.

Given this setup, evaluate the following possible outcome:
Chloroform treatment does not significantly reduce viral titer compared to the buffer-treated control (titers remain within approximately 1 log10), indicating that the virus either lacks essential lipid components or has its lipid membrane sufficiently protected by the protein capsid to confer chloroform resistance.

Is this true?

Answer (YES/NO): NO